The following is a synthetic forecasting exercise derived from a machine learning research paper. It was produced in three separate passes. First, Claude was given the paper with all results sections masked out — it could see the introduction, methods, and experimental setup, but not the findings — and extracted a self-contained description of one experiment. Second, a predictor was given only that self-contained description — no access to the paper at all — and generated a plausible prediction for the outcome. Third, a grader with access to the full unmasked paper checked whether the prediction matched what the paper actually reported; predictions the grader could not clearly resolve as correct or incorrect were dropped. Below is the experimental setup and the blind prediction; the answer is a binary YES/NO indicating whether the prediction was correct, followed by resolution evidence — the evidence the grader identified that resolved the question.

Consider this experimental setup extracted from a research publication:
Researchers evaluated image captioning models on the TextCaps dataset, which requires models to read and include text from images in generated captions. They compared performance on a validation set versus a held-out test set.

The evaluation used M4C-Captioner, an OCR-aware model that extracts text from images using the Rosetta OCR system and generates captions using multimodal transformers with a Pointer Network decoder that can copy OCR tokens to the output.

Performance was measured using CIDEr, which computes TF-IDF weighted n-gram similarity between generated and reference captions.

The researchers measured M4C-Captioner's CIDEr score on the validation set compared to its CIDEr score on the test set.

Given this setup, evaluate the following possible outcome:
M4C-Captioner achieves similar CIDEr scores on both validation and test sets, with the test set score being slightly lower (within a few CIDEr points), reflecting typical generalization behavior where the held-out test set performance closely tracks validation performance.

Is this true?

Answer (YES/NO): NO